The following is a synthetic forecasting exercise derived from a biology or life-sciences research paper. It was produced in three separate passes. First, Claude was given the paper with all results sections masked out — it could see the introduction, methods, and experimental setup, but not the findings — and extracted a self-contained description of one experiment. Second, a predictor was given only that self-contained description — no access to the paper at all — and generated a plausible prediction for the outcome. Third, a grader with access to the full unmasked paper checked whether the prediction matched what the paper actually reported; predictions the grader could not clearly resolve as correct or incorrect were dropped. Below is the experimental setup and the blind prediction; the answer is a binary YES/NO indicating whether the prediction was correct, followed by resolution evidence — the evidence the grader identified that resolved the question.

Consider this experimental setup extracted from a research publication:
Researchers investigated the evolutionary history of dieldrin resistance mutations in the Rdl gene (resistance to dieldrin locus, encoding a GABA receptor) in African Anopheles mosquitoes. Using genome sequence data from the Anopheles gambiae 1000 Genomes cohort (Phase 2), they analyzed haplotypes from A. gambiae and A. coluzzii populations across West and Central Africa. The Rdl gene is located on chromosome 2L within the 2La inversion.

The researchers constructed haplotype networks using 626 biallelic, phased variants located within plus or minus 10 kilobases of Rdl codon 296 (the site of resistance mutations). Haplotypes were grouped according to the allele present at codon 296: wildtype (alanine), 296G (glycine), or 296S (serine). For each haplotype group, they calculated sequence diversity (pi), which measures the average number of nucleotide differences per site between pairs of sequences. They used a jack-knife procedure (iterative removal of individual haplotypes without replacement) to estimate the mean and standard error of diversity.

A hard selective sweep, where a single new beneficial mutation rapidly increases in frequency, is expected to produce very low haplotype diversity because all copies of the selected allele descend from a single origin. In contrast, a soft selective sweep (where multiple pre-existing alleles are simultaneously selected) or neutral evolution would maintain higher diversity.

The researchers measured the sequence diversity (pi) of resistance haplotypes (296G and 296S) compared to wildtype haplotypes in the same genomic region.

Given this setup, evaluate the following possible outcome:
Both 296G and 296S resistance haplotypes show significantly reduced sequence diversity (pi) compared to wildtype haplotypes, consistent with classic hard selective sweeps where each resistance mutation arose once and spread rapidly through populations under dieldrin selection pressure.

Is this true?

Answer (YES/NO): YES